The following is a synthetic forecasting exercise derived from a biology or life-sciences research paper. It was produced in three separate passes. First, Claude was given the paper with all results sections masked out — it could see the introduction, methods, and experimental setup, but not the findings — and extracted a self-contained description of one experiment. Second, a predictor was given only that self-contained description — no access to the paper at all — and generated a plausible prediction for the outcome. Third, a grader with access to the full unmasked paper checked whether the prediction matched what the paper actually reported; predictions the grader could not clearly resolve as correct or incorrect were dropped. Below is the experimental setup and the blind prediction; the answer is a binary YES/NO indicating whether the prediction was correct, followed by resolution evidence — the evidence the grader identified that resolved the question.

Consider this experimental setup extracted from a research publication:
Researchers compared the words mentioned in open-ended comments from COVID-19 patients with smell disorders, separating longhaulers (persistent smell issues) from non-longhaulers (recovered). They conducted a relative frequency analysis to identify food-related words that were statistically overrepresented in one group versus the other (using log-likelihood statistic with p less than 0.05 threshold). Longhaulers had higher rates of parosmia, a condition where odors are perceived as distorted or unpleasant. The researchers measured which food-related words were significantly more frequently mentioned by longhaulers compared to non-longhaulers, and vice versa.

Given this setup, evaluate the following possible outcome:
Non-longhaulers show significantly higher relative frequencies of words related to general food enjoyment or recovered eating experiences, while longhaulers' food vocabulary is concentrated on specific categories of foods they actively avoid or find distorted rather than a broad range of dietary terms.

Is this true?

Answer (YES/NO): NO